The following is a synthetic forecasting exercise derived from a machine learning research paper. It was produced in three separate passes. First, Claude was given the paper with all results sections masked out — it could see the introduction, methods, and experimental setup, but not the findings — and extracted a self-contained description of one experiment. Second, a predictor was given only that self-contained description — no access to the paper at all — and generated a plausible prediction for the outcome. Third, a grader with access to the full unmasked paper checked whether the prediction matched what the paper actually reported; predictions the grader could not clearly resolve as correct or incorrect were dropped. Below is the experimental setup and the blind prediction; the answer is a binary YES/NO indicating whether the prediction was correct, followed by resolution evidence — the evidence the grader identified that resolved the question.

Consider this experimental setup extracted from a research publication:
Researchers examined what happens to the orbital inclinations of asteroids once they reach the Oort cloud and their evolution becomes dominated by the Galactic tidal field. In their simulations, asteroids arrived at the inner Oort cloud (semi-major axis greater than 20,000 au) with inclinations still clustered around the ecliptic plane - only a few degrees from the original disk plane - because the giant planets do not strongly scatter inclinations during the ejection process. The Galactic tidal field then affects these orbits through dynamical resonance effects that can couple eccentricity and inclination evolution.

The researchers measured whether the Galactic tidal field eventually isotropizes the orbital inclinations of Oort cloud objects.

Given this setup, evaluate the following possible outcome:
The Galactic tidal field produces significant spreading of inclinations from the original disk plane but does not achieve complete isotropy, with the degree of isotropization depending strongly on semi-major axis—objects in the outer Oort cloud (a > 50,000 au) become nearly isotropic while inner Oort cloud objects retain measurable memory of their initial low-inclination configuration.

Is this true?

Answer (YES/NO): NO